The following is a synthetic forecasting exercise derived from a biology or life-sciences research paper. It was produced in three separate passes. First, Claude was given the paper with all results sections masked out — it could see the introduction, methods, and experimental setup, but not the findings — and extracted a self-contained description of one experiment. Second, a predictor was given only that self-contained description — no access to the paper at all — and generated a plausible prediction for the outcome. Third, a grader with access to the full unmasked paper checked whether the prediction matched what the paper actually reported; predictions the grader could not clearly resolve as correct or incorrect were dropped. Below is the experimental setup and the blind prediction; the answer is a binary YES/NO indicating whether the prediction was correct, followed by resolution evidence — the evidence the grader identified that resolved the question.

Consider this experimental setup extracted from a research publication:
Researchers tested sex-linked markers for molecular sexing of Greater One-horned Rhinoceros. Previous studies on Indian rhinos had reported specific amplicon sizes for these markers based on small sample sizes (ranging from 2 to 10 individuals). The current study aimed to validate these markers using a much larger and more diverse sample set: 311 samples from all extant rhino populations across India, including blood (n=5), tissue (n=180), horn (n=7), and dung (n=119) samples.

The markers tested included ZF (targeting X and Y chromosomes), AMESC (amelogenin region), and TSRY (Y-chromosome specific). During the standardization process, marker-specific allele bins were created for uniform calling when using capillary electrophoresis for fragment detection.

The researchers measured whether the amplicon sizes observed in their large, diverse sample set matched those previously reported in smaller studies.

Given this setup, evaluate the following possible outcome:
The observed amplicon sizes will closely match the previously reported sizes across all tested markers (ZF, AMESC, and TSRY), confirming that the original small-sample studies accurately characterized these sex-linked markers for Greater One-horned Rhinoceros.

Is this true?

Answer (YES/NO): NO